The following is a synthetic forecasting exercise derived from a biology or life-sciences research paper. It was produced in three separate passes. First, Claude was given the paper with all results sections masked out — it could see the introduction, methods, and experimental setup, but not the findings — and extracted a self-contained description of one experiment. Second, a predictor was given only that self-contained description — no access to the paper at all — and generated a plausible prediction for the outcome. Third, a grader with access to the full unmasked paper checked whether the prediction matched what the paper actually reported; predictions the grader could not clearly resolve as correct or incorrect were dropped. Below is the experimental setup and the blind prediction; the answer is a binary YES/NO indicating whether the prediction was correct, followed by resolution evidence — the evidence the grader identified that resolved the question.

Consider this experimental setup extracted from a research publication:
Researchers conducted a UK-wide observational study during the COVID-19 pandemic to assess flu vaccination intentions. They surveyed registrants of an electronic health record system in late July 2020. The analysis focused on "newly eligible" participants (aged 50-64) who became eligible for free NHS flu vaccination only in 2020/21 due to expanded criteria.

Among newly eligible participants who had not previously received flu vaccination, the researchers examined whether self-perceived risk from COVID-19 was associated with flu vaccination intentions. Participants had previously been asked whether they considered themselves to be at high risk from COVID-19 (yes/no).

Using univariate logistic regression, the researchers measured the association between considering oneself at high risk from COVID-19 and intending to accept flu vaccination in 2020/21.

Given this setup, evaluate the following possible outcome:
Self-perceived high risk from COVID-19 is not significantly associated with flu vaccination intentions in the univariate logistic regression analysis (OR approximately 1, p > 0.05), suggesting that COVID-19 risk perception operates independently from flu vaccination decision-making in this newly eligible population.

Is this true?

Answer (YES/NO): NO